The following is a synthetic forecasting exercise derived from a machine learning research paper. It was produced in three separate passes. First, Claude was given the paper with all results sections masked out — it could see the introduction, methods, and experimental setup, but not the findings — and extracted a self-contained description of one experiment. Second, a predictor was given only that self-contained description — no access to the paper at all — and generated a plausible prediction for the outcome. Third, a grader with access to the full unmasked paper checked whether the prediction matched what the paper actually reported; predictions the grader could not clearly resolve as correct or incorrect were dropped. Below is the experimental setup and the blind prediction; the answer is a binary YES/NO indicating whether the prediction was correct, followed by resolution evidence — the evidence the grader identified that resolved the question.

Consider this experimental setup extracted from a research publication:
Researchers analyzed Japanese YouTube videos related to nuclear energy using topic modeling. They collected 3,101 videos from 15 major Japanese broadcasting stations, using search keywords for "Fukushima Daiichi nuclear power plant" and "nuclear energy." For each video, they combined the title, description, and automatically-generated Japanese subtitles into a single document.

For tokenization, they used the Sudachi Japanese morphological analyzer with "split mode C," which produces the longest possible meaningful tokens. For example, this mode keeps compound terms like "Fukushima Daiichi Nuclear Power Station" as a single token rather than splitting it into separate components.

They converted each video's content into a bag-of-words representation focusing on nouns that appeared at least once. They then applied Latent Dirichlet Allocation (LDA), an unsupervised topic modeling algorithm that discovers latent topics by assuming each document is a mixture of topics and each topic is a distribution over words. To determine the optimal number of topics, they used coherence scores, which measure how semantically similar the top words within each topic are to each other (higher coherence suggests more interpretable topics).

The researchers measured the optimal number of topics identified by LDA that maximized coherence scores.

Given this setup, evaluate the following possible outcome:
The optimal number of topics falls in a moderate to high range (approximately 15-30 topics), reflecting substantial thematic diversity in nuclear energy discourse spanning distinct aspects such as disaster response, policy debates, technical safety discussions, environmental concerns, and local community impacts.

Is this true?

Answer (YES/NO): NO